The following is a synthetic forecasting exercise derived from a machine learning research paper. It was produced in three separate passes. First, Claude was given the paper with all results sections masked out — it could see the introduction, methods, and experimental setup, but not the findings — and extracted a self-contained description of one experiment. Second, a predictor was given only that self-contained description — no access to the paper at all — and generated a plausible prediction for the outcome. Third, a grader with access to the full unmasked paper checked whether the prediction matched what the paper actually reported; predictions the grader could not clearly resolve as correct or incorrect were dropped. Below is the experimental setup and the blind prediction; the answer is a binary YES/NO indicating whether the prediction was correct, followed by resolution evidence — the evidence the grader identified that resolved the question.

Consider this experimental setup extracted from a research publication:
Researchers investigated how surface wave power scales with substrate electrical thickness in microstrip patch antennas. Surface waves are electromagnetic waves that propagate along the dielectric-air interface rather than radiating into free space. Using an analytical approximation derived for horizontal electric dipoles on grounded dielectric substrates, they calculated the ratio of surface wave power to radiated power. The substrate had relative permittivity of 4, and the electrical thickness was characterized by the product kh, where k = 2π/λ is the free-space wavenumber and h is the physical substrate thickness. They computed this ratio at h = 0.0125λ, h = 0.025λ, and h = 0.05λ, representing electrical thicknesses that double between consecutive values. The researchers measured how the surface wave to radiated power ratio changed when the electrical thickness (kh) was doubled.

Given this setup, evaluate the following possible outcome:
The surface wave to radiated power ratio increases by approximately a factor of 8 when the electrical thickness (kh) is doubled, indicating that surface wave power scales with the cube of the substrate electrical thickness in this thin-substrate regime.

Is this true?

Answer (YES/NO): NO